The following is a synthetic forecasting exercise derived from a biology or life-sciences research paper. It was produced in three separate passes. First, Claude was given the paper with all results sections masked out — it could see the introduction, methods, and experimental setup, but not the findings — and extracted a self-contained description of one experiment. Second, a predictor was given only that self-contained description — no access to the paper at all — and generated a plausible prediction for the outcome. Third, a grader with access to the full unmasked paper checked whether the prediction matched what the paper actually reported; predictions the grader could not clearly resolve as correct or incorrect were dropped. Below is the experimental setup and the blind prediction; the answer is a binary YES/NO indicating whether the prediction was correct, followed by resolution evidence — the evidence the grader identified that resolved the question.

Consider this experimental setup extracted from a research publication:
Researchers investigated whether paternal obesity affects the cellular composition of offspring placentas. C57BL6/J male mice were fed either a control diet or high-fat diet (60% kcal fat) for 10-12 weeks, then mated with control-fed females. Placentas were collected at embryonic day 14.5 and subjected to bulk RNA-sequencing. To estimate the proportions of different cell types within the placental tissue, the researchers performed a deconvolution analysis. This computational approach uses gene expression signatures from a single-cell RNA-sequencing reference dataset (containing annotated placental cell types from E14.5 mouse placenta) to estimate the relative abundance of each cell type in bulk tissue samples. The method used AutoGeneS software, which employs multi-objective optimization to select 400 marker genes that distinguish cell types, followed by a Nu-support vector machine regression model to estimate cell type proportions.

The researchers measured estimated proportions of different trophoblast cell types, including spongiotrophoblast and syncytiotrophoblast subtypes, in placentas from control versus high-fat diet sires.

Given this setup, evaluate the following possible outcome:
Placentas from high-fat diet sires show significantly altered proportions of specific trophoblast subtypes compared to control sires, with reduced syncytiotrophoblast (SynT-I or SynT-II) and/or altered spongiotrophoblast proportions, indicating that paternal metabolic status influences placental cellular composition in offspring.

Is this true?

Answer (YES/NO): NO